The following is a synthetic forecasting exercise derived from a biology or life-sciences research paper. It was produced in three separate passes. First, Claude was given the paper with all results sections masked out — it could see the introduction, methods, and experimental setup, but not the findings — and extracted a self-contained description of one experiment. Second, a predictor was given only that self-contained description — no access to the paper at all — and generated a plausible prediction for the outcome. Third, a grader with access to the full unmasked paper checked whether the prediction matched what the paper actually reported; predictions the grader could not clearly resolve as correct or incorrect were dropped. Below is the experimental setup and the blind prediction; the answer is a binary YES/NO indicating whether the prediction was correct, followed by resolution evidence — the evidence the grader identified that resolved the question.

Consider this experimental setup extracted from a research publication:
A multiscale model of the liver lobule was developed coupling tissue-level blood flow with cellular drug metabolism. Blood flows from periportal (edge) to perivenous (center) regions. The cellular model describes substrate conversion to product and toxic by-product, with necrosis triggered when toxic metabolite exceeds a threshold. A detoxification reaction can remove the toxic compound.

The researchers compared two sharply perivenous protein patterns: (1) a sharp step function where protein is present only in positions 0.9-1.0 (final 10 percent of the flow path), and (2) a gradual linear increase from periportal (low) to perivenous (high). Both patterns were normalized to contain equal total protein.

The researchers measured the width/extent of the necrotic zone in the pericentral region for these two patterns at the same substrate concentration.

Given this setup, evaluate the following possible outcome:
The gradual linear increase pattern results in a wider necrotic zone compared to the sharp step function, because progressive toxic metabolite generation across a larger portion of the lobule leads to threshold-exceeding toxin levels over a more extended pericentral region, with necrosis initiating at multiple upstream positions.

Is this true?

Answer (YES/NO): NO